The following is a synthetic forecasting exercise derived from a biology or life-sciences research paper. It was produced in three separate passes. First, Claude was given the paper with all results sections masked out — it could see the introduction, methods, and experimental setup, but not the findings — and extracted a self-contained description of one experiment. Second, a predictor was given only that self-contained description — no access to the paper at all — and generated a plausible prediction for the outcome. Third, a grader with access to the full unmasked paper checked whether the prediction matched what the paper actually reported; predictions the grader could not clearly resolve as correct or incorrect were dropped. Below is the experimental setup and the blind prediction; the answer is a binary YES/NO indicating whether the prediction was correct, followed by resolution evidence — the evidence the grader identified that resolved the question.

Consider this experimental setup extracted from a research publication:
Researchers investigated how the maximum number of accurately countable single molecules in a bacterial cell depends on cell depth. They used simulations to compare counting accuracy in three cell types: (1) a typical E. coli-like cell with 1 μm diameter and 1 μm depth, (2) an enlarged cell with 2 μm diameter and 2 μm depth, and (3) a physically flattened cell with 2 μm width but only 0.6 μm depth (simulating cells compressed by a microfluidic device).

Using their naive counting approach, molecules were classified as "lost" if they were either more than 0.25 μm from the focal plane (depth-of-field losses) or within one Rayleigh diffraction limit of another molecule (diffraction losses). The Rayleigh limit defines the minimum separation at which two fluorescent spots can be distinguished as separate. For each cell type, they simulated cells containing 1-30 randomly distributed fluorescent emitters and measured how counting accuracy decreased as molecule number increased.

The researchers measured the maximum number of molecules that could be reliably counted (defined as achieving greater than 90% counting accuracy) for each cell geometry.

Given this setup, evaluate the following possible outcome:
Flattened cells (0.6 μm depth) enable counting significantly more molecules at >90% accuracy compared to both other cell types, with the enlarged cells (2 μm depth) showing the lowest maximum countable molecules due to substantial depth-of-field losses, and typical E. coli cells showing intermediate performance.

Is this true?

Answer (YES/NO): YES